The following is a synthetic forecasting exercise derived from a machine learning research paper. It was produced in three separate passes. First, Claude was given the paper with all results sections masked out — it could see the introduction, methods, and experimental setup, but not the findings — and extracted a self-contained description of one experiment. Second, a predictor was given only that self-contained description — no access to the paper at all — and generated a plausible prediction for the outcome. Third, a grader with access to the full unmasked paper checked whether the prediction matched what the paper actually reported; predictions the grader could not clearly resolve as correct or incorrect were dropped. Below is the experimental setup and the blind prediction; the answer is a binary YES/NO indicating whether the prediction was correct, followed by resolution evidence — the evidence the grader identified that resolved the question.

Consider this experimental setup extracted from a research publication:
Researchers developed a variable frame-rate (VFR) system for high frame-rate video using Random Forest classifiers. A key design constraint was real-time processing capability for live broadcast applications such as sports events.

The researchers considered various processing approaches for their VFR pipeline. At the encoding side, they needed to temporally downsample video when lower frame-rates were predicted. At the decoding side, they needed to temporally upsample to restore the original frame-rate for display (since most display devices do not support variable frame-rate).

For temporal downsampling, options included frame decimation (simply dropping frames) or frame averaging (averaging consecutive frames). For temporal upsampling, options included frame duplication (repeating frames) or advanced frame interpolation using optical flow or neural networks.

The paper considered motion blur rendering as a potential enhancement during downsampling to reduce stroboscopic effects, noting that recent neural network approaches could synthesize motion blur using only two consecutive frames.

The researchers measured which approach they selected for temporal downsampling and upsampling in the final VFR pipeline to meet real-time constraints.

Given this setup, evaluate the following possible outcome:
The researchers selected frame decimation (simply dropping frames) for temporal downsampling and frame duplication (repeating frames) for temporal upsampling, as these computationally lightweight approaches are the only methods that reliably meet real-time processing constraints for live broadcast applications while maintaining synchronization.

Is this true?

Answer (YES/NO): YES